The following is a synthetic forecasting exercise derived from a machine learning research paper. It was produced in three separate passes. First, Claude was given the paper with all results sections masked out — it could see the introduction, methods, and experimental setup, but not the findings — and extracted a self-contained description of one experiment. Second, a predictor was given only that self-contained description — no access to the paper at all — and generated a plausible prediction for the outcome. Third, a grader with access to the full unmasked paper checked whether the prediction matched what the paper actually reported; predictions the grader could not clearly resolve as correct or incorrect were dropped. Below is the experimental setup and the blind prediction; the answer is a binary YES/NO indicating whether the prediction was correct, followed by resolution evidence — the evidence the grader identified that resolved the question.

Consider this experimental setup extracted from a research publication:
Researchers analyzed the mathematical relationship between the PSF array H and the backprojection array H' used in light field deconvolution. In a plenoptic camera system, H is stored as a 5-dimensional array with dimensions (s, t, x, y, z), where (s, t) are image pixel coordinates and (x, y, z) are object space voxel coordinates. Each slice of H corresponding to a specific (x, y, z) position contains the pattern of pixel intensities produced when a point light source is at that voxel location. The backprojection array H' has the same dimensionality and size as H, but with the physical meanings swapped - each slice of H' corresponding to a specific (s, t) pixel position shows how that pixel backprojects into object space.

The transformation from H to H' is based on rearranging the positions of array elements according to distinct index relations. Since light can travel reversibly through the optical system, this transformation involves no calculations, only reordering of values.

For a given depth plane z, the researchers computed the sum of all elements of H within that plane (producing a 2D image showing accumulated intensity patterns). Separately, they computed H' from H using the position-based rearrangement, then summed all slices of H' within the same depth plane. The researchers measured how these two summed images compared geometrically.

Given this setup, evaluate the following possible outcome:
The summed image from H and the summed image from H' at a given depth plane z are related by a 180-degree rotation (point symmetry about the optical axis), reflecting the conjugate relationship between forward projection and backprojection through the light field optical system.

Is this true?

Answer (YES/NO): YES